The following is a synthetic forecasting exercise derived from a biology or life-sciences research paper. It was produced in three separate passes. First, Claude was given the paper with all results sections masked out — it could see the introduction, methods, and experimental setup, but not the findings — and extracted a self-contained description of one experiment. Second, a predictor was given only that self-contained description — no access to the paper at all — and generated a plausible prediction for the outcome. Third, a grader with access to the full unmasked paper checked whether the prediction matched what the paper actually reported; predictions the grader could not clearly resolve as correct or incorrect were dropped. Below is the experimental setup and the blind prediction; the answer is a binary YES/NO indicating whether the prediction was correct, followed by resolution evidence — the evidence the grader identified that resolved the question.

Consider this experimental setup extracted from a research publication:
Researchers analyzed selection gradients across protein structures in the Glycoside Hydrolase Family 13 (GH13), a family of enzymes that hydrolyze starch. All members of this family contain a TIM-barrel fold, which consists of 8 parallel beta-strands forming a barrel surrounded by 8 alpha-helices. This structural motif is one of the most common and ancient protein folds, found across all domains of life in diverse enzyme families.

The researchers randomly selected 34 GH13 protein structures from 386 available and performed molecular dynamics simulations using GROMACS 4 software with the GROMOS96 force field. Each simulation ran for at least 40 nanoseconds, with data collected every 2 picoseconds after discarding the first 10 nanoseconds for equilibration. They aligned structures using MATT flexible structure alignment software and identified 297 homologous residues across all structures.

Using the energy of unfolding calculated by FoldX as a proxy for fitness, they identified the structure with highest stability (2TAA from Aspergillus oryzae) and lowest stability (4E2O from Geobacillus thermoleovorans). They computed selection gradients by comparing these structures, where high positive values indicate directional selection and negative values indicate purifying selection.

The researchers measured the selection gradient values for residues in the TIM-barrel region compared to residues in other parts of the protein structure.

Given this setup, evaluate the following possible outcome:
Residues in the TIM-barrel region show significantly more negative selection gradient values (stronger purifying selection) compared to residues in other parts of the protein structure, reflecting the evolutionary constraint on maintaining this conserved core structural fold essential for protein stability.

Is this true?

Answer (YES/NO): NO